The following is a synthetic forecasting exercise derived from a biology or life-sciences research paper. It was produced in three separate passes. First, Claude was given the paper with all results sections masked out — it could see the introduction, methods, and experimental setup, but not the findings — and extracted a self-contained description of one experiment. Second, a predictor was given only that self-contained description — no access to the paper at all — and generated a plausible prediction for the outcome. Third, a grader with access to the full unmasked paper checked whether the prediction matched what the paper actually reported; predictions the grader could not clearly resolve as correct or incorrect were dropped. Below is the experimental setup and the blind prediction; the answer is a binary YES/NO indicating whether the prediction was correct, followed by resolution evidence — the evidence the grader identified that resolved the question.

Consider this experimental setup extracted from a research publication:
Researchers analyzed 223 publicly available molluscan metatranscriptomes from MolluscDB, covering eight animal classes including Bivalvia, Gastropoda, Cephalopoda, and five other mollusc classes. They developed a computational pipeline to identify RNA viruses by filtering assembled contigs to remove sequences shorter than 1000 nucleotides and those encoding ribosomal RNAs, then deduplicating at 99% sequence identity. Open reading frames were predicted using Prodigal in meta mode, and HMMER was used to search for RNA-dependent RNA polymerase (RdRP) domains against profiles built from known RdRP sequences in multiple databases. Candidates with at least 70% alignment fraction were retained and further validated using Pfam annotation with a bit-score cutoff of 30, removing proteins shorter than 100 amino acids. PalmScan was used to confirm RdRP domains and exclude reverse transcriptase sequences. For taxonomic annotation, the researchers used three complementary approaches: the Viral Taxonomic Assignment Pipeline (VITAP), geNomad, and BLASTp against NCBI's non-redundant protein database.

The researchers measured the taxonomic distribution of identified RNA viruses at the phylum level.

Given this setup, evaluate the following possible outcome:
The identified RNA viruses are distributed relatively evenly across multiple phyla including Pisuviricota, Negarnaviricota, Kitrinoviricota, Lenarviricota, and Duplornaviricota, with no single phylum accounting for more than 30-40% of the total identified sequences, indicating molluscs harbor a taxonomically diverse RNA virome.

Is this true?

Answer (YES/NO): NO